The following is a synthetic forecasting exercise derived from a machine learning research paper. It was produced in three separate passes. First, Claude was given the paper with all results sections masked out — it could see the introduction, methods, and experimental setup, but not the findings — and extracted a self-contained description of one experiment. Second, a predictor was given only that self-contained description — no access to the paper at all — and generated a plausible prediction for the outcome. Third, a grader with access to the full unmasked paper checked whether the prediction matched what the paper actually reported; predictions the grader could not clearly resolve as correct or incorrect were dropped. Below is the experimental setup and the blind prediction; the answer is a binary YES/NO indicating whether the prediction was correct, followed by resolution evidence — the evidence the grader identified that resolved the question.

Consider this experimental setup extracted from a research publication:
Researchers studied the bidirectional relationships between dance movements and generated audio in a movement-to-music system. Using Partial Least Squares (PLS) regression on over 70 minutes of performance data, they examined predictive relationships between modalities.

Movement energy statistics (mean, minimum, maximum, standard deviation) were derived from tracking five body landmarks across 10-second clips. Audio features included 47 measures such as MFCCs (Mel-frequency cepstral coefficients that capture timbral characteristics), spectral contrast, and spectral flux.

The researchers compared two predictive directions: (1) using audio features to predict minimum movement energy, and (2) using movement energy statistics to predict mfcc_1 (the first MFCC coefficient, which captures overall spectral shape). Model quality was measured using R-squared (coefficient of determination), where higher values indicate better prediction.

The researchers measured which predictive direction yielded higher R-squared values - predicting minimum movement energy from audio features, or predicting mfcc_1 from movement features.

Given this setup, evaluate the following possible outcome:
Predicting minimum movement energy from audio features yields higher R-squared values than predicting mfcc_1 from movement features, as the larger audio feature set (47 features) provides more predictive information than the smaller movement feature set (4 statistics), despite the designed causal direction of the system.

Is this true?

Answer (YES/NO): NO